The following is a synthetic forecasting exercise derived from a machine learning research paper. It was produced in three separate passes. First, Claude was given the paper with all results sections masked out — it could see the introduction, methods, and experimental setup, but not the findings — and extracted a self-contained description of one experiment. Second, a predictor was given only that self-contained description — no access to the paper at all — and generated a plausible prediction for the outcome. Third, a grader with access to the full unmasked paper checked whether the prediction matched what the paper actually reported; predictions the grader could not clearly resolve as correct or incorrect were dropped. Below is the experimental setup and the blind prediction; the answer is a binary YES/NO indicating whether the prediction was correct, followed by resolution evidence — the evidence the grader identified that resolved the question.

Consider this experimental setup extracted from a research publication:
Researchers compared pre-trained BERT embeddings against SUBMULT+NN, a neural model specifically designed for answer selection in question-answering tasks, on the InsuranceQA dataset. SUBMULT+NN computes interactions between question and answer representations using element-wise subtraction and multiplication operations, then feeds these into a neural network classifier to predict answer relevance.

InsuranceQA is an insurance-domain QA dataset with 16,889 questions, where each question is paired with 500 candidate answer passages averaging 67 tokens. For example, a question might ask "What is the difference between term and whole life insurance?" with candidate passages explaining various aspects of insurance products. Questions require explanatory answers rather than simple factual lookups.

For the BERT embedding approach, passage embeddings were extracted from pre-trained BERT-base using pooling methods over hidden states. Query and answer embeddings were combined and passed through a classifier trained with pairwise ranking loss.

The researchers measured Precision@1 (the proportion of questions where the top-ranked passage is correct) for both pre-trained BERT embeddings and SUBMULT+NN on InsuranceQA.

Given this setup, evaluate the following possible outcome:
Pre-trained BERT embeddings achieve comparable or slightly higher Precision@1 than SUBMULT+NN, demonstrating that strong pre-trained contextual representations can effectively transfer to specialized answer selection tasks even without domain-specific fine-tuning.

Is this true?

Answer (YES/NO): NO